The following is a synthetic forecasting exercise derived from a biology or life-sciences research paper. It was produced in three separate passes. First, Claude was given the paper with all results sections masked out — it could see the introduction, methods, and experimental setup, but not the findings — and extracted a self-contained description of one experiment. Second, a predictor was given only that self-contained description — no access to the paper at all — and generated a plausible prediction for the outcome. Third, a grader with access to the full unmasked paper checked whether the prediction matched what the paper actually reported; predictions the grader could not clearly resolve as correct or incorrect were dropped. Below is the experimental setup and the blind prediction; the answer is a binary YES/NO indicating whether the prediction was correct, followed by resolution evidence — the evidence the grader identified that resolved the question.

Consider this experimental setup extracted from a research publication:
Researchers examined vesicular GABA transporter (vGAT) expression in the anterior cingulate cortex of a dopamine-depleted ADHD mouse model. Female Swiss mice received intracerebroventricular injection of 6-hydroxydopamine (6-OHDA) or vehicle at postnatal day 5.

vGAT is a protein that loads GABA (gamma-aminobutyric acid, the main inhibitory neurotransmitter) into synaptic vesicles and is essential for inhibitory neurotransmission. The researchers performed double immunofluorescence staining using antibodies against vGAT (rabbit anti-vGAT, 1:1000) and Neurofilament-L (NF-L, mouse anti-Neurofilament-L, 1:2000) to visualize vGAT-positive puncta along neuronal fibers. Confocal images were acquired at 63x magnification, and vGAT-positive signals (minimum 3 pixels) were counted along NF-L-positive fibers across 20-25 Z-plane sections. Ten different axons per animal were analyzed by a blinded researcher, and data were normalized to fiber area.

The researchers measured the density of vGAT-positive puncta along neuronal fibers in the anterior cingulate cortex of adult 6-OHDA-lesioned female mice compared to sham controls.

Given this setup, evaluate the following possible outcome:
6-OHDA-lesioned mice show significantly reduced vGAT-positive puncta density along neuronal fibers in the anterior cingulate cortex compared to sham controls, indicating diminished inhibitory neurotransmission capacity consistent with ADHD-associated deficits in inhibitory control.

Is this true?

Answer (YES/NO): NO